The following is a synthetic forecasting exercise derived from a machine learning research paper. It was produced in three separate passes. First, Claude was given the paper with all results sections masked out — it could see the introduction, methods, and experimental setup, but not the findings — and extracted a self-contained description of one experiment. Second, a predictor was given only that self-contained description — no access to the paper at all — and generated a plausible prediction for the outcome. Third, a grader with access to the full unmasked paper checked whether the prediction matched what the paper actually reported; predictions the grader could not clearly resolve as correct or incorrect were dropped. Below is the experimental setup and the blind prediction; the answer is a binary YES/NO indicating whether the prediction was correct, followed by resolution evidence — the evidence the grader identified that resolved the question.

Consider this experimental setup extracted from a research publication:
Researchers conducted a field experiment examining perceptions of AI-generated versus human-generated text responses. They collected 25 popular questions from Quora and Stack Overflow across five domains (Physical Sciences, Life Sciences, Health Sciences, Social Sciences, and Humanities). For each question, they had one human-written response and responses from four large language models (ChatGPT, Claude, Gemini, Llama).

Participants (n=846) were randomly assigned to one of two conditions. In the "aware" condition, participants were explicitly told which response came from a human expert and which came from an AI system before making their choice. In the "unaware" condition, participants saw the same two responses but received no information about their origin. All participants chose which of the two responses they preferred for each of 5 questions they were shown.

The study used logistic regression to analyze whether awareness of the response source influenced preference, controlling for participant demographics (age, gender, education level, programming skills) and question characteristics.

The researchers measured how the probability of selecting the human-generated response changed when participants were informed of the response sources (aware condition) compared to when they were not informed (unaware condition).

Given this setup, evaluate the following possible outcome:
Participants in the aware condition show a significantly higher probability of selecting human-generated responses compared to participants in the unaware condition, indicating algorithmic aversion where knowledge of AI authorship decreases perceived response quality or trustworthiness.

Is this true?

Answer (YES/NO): YES